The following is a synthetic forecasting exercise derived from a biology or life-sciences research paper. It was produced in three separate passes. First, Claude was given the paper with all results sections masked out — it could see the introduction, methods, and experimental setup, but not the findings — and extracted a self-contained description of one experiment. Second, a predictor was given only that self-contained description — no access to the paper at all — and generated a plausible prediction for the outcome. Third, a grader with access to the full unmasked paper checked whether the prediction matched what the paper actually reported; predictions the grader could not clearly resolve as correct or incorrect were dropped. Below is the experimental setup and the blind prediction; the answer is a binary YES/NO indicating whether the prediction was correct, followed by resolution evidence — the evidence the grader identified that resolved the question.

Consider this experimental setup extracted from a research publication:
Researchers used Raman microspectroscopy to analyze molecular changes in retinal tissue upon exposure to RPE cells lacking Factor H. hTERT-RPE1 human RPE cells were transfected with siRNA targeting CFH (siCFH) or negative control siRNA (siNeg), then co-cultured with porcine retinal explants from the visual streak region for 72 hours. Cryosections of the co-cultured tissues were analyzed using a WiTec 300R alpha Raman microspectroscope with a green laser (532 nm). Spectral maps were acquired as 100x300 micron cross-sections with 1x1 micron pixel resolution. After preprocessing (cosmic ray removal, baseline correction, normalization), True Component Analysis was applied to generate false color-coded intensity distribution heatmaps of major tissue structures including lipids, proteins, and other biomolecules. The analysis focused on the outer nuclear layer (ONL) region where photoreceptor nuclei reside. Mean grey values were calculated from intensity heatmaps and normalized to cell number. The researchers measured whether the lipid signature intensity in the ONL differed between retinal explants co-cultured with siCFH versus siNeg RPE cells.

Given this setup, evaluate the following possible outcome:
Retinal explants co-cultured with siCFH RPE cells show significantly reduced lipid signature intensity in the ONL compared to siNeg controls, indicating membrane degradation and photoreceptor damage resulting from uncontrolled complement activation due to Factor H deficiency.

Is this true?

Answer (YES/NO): NO